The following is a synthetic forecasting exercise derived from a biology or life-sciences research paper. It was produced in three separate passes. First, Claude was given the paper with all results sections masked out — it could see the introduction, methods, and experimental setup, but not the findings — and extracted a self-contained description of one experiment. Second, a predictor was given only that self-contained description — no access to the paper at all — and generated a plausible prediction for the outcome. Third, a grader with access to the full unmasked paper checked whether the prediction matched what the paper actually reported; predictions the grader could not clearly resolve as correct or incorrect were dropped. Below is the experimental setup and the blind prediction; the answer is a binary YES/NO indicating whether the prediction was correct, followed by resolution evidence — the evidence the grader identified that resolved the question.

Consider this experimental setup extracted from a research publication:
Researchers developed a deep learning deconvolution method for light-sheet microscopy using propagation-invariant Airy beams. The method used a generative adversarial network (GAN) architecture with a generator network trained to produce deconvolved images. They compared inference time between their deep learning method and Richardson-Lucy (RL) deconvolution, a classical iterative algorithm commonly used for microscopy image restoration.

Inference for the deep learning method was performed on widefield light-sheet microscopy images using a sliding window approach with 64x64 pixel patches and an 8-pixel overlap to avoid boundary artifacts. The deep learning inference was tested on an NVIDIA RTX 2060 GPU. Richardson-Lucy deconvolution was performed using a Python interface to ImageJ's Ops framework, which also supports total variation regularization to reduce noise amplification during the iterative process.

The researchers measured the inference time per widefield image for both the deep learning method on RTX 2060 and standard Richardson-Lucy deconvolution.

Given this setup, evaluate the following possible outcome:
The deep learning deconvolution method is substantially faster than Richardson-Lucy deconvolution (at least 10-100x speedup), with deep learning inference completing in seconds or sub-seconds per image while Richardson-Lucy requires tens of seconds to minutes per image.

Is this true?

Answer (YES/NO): NO